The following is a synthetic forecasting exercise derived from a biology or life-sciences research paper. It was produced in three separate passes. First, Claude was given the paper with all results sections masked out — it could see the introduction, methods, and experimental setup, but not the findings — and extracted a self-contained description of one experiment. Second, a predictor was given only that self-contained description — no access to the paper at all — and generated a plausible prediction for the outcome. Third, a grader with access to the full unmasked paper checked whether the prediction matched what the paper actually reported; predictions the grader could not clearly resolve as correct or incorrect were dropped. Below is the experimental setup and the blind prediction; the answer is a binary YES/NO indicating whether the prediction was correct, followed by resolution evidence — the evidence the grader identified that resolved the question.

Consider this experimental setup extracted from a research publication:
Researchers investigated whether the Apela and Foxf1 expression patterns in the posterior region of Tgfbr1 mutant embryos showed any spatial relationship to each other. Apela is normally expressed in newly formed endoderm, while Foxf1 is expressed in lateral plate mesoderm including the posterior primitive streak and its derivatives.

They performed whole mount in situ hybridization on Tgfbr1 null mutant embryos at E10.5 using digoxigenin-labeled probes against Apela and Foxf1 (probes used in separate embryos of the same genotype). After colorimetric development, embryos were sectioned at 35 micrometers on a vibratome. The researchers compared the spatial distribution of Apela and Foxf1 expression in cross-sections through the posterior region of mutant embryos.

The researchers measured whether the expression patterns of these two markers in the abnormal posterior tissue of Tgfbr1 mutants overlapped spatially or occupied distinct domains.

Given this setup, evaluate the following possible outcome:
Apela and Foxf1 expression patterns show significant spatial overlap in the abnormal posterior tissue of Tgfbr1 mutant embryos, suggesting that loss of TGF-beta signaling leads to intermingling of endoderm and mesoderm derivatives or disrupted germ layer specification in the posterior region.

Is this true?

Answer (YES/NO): YES